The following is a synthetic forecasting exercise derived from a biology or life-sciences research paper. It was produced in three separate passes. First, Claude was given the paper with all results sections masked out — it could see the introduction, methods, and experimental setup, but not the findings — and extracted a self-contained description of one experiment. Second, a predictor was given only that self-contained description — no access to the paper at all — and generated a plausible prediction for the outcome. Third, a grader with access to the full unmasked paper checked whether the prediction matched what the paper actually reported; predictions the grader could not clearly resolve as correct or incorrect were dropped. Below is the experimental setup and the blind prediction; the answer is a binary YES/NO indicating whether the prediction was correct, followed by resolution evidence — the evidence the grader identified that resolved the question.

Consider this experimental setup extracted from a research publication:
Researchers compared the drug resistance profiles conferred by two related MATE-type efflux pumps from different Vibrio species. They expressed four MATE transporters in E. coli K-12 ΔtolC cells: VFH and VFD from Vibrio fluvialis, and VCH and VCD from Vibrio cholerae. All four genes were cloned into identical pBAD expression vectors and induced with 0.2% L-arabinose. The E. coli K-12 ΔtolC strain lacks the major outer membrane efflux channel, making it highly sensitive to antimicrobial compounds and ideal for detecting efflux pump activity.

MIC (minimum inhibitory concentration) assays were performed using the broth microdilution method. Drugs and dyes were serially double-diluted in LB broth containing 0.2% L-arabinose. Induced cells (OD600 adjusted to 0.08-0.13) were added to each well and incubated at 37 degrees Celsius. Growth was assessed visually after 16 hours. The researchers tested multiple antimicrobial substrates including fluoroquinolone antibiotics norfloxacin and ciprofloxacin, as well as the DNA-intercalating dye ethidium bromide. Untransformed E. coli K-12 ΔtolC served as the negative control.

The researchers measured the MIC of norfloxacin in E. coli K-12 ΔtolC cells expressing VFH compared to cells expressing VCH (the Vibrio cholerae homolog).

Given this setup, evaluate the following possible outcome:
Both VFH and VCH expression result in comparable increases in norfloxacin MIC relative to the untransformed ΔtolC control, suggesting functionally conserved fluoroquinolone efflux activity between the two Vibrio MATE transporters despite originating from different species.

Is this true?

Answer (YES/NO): YES